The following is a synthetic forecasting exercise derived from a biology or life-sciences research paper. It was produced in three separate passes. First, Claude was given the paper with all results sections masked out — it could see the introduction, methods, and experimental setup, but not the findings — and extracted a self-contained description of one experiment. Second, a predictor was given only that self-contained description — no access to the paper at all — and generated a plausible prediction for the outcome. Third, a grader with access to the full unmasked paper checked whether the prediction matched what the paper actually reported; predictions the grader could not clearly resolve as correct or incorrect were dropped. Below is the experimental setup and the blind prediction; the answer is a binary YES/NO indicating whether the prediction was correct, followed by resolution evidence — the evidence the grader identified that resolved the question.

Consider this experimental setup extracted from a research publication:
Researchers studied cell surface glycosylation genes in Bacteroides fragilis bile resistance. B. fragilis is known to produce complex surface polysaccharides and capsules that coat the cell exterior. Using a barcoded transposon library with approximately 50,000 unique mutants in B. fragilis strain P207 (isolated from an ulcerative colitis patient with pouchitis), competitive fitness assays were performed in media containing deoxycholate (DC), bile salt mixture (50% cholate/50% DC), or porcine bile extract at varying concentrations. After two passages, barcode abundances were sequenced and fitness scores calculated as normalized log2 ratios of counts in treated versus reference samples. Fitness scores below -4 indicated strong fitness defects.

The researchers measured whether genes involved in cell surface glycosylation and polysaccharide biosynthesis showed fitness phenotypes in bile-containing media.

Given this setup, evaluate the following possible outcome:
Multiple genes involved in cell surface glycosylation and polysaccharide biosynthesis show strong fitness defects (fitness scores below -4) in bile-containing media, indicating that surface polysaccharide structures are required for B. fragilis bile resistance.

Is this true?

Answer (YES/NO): YES